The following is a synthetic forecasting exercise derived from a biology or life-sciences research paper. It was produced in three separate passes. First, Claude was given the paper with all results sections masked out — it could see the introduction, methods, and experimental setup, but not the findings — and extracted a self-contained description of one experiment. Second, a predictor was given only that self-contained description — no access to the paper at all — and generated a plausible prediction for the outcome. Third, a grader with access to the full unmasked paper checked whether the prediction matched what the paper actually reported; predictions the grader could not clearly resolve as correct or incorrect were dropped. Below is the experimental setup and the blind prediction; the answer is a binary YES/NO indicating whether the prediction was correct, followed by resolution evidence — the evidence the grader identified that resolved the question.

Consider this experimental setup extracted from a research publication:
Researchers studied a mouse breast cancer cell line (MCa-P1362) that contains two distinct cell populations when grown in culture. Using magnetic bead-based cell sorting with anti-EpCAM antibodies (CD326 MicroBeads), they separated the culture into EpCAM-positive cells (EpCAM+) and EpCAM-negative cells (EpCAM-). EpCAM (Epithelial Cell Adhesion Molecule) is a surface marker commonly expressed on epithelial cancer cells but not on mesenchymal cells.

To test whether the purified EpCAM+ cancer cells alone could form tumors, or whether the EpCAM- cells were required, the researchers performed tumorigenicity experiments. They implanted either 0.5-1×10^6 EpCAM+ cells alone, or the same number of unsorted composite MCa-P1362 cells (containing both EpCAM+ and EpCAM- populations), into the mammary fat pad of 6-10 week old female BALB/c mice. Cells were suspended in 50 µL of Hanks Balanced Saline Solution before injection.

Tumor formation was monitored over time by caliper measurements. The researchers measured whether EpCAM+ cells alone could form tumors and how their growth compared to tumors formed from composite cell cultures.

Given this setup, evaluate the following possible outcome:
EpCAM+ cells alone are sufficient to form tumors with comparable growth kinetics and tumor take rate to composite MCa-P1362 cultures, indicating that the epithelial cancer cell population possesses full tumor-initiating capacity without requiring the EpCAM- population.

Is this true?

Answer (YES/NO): NO